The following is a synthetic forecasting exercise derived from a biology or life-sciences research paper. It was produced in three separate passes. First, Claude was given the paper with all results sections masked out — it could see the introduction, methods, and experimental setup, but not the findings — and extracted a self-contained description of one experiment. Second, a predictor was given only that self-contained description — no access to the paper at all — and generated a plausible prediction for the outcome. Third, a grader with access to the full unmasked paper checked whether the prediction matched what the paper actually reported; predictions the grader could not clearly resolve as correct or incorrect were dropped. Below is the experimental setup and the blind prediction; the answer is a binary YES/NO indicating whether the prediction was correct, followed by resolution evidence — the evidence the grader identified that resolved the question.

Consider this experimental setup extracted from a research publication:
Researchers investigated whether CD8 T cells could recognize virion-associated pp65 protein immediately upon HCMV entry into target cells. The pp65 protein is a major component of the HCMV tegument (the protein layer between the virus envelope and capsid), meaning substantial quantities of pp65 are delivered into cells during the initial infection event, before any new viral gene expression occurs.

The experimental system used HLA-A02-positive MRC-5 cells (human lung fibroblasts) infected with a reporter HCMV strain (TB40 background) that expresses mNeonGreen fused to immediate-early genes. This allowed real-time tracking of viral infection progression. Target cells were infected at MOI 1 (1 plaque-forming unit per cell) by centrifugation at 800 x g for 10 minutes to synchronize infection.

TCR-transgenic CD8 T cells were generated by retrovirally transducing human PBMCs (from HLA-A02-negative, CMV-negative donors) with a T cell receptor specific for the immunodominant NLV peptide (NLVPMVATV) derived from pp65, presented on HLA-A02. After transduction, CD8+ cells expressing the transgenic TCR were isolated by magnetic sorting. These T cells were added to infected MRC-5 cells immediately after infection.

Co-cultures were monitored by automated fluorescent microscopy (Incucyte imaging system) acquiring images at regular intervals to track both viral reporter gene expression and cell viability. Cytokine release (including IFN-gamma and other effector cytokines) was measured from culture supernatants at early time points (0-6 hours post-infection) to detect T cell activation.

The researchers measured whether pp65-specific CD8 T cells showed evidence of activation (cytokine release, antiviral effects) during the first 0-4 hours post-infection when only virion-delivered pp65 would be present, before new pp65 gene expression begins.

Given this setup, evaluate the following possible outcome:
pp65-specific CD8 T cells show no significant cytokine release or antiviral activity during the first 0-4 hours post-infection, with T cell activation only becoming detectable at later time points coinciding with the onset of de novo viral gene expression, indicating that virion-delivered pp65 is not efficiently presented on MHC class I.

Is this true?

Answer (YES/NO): YES